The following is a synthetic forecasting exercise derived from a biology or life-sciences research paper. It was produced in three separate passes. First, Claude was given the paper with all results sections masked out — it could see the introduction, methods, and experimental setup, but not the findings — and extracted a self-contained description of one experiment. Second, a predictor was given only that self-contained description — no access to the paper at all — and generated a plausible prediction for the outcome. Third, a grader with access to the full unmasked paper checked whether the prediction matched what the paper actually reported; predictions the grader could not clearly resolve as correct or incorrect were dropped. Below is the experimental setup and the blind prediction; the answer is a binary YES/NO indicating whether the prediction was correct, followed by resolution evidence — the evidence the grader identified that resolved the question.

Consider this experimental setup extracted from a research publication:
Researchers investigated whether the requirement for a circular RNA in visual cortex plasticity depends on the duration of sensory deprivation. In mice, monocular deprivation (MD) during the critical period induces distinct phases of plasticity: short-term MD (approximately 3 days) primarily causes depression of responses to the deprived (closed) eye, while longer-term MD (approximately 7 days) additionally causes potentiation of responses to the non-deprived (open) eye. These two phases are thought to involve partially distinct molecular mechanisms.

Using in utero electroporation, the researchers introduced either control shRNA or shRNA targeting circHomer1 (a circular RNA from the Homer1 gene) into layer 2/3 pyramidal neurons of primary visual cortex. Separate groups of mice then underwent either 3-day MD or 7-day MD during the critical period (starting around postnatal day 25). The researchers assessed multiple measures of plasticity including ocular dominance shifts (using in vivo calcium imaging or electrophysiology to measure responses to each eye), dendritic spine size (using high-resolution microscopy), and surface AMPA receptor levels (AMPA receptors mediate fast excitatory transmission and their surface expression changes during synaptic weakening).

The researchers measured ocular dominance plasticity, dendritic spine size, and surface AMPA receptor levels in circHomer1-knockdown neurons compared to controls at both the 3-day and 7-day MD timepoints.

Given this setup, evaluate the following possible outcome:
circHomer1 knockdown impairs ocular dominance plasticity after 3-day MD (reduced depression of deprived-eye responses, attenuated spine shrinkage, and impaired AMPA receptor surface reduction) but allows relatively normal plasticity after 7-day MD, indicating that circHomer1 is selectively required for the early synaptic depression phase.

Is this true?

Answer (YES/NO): YES